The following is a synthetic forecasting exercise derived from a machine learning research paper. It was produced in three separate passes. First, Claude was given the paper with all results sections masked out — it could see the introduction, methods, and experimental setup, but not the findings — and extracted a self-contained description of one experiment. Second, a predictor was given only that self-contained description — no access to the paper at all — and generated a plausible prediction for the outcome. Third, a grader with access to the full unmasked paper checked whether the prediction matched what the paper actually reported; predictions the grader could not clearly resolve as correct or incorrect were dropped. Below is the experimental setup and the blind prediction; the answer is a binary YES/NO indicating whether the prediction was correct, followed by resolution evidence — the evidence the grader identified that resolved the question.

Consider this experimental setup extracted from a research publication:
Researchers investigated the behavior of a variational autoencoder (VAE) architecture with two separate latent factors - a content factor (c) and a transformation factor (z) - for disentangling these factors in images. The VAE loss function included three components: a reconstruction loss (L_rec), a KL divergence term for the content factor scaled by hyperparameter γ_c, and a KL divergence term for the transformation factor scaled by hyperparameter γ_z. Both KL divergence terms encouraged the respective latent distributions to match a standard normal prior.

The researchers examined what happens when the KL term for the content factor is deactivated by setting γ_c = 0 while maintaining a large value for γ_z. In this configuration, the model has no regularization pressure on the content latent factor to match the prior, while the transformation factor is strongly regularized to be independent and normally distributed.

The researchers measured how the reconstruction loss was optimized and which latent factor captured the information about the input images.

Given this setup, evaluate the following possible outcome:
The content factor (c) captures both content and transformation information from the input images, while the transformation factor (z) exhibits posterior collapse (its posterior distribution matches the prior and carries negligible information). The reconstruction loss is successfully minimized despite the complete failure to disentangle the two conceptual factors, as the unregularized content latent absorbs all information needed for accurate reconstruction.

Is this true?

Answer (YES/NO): YES